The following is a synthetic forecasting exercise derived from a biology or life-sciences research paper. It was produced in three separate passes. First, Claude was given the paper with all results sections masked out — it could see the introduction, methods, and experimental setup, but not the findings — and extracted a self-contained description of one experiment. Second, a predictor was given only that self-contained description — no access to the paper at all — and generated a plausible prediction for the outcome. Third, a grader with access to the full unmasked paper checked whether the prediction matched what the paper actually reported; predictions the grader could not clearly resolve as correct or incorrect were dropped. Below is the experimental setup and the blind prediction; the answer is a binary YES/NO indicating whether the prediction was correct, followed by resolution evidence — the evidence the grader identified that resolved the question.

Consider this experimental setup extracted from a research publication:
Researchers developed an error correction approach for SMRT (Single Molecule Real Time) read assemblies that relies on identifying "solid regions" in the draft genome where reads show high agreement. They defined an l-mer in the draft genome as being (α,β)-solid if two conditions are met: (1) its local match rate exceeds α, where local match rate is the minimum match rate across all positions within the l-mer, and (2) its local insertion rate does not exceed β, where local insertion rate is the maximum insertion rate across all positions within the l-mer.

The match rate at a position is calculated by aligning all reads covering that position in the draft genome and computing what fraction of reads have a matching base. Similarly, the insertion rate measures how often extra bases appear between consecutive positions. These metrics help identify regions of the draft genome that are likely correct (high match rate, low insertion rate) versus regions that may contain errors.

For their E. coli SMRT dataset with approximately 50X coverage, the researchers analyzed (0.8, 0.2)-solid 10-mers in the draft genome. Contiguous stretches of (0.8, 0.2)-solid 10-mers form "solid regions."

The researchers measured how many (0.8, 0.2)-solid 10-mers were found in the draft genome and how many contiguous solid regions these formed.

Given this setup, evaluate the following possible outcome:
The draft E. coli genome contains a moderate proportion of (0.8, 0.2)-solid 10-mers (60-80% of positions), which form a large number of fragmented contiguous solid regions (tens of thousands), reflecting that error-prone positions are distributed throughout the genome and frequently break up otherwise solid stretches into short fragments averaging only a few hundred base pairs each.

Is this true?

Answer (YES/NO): NO